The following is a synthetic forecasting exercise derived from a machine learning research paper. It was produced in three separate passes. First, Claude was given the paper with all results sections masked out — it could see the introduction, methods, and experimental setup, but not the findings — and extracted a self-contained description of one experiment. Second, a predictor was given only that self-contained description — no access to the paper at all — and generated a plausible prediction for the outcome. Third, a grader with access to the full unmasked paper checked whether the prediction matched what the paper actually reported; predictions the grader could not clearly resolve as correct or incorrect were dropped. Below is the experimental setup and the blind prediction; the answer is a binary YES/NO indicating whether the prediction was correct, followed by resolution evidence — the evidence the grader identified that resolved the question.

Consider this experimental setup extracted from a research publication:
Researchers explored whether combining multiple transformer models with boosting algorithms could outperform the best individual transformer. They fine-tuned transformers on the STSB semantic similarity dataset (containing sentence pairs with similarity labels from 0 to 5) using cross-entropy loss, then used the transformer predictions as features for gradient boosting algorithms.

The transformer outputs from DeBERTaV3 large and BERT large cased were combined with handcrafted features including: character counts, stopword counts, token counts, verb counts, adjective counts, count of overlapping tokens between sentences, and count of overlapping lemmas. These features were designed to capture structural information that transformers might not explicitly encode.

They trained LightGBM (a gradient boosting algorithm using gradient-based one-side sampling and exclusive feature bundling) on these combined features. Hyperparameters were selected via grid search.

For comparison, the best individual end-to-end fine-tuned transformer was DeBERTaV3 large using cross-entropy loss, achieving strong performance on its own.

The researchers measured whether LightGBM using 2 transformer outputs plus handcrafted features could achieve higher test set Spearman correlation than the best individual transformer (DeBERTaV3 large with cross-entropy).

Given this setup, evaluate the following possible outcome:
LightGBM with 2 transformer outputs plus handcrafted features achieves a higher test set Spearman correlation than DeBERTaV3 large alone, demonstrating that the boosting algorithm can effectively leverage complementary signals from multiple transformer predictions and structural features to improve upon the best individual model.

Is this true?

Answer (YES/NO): NO